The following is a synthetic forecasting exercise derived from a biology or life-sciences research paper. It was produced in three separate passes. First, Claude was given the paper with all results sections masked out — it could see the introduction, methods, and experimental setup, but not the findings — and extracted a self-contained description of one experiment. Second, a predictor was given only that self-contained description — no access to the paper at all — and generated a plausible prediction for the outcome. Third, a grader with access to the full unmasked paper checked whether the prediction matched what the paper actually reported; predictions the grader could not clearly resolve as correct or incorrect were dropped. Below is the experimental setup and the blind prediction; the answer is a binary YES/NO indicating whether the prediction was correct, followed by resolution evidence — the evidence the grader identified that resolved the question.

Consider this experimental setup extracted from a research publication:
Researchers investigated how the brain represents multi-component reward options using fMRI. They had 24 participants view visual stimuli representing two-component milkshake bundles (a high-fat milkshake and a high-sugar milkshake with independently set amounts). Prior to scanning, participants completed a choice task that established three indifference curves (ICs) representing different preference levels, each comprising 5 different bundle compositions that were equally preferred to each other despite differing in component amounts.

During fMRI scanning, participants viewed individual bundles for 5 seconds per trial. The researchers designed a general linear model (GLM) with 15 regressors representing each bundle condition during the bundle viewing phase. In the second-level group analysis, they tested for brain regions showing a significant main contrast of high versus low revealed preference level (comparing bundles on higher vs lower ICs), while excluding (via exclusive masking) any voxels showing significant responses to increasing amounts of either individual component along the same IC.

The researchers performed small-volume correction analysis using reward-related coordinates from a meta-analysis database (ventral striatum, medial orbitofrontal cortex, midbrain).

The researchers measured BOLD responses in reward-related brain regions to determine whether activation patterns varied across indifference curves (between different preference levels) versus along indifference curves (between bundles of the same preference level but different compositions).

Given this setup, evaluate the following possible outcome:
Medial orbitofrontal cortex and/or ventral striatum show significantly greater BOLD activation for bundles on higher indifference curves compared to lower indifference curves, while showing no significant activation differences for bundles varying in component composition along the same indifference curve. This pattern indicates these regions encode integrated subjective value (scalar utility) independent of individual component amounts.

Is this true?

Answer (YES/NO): YES